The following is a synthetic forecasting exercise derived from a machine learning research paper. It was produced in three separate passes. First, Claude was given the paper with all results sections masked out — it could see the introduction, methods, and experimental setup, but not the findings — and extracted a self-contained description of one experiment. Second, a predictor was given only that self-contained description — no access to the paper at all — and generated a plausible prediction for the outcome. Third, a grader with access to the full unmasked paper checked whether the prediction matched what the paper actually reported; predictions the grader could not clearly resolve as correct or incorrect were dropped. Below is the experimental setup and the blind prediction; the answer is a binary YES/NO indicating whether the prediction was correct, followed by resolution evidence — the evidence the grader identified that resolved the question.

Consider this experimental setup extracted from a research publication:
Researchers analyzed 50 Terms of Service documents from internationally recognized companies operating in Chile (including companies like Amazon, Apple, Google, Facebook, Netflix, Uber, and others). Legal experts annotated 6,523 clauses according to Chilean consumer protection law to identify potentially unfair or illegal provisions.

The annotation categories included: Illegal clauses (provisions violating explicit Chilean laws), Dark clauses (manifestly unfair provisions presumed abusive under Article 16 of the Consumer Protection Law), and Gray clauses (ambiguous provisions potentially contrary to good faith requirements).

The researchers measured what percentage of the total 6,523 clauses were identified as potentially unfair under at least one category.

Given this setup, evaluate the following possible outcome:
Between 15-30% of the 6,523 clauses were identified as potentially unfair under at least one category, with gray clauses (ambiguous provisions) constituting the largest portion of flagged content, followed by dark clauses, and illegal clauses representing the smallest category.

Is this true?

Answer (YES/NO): NO